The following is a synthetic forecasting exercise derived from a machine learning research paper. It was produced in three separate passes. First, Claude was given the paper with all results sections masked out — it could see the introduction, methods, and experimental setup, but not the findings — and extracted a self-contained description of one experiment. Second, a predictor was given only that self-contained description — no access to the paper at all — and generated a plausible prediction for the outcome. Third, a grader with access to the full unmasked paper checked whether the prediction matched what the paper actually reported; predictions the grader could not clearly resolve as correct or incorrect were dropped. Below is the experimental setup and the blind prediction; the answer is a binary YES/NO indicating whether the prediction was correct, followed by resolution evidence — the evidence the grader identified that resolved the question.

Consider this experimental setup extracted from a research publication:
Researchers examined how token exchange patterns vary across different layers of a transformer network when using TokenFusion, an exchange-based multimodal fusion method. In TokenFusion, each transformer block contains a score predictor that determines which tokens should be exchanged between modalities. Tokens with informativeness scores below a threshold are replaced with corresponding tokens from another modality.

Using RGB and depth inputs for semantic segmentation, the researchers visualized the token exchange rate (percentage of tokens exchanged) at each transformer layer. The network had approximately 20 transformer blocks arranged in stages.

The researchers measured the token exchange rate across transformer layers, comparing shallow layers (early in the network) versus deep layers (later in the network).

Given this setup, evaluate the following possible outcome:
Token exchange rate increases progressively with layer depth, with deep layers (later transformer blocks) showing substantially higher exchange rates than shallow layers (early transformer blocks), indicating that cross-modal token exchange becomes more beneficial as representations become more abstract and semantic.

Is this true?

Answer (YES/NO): NO